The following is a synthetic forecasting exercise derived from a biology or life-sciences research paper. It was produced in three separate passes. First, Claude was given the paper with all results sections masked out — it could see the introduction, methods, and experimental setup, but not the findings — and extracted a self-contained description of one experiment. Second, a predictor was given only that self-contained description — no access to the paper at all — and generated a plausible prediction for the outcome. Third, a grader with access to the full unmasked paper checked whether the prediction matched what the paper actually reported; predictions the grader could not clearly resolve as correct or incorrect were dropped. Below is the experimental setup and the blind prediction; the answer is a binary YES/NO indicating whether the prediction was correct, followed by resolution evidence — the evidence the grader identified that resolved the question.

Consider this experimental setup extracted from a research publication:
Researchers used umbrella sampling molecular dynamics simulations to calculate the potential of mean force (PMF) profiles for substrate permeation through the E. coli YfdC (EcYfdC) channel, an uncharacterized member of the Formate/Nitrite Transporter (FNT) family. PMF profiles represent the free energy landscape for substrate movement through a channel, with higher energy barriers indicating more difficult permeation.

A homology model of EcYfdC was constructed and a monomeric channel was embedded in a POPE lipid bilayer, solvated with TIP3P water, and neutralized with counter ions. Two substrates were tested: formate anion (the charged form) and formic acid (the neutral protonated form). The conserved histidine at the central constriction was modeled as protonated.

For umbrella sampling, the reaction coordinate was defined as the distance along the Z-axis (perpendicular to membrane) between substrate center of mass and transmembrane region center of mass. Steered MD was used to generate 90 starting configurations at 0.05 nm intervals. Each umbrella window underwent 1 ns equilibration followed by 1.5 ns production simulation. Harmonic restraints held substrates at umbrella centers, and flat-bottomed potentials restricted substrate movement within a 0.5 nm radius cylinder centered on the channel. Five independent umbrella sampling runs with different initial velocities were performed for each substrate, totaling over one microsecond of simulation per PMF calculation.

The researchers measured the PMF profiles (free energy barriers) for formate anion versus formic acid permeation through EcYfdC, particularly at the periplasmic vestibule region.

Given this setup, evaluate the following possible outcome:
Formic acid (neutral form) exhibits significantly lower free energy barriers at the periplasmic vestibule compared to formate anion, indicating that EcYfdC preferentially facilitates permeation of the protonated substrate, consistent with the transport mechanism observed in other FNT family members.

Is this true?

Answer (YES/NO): NO